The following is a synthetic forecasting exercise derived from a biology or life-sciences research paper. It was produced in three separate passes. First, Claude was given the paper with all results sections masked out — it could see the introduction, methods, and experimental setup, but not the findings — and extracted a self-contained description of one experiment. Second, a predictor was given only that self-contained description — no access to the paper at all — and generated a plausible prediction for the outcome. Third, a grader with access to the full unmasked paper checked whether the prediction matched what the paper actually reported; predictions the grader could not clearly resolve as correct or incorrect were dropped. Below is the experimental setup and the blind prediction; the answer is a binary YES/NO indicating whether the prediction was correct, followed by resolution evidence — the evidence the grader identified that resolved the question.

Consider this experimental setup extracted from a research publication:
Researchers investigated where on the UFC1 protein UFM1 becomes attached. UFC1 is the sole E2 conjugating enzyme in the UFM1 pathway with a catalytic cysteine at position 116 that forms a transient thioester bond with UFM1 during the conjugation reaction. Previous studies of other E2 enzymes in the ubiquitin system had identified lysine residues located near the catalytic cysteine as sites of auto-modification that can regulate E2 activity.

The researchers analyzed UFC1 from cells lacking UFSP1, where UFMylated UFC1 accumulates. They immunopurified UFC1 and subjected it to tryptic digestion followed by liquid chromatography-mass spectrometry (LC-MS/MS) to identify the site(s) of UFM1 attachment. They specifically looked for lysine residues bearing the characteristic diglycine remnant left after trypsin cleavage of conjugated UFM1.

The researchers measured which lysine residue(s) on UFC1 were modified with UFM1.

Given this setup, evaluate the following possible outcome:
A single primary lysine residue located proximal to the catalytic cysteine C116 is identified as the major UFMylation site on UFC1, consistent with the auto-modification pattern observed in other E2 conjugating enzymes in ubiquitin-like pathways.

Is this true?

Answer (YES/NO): YES